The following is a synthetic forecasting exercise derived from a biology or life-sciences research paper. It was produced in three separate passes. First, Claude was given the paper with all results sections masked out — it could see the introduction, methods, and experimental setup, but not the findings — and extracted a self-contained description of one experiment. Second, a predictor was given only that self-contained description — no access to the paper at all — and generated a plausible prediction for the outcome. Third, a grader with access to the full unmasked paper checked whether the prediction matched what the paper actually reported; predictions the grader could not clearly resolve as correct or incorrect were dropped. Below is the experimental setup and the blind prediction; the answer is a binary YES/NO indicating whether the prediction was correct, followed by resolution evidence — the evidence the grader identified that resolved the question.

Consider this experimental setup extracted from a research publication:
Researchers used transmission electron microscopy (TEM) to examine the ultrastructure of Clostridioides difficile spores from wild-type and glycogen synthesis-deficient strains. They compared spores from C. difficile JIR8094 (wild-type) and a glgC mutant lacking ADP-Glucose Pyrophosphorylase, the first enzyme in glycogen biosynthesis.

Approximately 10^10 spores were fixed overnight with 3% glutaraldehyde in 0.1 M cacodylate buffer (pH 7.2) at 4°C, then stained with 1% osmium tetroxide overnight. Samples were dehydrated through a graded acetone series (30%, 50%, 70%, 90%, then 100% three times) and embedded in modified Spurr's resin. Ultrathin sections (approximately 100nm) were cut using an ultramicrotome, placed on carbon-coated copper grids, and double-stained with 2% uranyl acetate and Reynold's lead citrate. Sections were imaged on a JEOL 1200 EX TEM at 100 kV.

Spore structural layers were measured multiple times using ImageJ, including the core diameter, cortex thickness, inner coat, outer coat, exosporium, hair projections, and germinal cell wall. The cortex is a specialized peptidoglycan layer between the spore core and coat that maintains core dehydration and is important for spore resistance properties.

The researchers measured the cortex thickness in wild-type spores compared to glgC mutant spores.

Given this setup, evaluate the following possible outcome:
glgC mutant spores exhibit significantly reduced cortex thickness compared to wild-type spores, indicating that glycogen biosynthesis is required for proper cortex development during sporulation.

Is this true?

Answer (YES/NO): NO